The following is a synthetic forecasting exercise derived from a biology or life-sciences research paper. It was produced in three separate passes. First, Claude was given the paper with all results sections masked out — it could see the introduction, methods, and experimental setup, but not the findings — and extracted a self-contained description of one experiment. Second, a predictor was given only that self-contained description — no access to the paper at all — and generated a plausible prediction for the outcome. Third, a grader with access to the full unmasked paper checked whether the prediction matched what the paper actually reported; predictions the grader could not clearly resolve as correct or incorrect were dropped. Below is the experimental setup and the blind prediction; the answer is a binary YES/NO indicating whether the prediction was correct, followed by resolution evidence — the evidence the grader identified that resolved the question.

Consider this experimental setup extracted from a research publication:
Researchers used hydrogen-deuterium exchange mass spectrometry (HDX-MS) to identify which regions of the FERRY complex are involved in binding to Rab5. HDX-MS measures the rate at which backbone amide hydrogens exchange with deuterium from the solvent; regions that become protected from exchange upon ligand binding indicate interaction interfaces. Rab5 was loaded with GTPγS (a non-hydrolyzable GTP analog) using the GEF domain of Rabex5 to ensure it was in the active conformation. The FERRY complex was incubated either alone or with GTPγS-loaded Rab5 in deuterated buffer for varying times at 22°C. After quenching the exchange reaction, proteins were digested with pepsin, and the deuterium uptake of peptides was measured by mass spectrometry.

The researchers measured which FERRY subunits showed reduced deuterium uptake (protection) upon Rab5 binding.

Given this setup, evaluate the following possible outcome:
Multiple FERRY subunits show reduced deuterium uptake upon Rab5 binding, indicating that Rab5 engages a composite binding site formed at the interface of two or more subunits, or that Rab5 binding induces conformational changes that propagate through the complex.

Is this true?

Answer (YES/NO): NO